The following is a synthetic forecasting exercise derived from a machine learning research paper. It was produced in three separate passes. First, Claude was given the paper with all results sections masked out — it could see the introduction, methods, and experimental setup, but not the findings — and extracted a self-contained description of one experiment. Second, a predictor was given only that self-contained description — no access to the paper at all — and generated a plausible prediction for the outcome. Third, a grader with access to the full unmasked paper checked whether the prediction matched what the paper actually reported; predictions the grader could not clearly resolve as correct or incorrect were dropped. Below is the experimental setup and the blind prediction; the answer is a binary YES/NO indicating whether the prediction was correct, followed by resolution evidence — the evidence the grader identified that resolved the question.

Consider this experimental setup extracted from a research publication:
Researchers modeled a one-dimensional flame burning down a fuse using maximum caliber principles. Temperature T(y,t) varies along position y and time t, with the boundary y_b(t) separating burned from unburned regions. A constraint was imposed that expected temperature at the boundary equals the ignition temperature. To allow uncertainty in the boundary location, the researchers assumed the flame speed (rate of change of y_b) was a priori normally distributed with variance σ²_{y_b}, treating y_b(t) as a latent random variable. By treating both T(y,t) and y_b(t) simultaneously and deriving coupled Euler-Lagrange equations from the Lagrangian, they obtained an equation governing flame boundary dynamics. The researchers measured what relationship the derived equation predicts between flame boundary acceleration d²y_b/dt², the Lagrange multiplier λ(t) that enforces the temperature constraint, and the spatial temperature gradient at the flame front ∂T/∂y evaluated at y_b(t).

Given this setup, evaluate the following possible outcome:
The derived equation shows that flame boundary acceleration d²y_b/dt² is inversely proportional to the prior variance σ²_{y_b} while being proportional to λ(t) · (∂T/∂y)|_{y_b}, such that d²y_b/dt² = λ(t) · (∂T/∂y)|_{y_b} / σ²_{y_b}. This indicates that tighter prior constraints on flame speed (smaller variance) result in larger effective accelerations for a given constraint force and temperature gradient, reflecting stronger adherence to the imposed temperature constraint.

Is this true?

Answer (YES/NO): NO